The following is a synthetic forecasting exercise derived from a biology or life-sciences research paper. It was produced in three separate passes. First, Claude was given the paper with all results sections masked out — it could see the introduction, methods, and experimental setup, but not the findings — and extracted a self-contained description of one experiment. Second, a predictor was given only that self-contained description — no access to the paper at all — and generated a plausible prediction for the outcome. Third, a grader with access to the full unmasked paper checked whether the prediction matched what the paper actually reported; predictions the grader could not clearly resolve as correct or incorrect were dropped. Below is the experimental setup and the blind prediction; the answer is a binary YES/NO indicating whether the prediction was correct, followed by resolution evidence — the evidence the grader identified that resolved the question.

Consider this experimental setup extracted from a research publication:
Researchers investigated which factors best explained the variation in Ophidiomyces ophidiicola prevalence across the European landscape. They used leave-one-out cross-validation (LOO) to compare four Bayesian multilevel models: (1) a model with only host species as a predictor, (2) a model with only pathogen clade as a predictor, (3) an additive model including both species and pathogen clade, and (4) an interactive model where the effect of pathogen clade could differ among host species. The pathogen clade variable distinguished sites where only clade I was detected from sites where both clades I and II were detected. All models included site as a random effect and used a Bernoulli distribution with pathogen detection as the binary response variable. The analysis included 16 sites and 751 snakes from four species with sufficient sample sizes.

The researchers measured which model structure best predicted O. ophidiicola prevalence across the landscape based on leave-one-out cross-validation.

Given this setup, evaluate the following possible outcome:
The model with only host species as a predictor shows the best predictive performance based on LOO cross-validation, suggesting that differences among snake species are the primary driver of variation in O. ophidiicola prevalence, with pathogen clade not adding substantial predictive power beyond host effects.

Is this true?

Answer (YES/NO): NO